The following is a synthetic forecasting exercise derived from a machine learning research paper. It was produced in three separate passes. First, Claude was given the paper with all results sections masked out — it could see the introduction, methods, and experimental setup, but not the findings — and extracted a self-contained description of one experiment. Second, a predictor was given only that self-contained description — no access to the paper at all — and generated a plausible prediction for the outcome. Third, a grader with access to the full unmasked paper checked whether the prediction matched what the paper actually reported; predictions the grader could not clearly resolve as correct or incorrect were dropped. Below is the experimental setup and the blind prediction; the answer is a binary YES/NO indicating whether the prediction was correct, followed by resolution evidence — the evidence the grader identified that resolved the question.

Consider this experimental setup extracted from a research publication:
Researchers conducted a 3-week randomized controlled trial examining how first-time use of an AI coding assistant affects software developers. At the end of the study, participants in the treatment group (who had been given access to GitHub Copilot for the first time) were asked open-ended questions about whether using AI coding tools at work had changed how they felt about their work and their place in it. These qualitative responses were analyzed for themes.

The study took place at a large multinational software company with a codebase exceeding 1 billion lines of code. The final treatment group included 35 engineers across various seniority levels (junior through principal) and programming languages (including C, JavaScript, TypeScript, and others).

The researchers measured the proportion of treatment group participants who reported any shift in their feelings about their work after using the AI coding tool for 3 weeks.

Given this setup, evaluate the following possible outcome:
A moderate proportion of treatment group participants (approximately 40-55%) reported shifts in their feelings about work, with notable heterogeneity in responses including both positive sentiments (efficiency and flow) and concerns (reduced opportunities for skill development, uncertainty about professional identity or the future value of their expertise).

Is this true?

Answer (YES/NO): NO